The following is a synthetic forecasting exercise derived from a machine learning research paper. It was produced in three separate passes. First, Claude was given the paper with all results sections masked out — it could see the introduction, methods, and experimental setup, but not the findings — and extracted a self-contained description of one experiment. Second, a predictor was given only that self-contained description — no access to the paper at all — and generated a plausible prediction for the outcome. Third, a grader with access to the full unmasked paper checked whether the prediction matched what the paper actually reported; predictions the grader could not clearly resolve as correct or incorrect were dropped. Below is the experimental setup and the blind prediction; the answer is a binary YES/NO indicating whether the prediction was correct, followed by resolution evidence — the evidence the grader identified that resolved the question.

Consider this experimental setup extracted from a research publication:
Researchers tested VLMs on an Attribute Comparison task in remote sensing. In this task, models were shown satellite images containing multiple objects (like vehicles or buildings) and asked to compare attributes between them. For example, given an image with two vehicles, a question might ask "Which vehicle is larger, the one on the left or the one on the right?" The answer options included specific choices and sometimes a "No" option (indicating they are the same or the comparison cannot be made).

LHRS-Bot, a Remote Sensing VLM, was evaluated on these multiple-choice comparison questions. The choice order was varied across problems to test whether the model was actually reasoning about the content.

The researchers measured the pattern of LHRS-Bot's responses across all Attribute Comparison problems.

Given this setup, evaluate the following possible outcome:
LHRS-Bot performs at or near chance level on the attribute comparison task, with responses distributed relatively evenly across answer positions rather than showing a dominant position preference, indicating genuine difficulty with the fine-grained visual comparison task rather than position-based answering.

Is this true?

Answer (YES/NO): NO